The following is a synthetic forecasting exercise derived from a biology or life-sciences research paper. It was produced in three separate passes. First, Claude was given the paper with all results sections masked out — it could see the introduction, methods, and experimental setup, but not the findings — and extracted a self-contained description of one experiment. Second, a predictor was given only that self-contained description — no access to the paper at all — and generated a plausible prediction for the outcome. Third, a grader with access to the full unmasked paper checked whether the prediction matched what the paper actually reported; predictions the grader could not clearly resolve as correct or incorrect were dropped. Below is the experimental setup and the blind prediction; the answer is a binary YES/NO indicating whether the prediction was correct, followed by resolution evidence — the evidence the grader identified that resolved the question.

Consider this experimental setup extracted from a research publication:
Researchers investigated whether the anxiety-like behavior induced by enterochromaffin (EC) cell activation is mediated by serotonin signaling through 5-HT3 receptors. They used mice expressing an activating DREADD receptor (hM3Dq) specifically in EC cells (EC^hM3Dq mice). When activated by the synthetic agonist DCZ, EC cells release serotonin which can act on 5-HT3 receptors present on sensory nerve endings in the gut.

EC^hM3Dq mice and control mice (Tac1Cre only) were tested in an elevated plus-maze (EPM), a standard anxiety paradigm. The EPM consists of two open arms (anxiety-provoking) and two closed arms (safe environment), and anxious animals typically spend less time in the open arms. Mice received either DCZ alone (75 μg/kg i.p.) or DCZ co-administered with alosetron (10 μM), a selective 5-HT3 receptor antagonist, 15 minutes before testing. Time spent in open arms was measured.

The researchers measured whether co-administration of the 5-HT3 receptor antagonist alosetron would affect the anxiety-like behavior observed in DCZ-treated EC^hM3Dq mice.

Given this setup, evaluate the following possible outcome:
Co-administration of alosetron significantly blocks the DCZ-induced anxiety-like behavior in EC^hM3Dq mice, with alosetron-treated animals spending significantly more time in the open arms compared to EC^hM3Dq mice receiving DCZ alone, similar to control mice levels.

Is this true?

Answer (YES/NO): YES